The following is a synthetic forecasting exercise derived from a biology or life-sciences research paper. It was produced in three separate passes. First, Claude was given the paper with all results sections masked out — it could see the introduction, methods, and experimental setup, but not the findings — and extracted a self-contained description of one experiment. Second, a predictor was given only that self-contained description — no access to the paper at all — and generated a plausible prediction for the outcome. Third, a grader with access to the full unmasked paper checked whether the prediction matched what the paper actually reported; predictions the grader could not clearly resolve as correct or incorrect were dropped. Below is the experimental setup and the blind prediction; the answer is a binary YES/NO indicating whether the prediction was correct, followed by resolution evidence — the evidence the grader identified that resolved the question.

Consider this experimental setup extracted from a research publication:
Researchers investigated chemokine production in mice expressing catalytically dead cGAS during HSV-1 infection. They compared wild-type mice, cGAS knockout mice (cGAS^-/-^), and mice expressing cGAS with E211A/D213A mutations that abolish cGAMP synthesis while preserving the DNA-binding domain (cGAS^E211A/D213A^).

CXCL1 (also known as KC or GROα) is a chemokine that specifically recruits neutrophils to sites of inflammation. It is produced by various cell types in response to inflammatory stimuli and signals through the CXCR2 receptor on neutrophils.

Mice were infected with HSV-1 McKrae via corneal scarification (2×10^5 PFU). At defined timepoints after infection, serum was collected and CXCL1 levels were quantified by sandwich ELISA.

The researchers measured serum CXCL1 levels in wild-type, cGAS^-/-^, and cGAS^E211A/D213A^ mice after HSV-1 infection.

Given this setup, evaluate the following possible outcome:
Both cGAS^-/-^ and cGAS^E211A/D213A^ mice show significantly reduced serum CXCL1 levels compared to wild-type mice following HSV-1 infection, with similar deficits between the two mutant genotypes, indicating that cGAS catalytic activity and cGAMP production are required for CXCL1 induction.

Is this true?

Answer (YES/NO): NO